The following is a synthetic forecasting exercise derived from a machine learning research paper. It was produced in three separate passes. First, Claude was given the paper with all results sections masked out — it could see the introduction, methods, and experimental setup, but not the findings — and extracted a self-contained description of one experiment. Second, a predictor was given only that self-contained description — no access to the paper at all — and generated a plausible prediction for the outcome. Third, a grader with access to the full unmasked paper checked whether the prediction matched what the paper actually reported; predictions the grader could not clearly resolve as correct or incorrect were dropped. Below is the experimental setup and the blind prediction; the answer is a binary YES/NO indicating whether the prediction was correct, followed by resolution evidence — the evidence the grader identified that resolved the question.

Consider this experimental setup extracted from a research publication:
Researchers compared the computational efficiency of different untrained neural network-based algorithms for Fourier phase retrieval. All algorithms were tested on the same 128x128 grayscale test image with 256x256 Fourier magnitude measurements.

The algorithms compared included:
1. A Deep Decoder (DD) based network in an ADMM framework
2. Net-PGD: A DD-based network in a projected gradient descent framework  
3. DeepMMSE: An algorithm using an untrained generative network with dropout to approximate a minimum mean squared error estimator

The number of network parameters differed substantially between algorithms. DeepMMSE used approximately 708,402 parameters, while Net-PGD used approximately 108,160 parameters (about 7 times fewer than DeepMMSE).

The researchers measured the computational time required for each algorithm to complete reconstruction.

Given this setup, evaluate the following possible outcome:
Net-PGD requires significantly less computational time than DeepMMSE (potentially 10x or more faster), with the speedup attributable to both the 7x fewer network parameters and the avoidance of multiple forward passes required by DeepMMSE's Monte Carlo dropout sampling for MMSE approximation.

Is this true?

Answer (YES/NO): YES